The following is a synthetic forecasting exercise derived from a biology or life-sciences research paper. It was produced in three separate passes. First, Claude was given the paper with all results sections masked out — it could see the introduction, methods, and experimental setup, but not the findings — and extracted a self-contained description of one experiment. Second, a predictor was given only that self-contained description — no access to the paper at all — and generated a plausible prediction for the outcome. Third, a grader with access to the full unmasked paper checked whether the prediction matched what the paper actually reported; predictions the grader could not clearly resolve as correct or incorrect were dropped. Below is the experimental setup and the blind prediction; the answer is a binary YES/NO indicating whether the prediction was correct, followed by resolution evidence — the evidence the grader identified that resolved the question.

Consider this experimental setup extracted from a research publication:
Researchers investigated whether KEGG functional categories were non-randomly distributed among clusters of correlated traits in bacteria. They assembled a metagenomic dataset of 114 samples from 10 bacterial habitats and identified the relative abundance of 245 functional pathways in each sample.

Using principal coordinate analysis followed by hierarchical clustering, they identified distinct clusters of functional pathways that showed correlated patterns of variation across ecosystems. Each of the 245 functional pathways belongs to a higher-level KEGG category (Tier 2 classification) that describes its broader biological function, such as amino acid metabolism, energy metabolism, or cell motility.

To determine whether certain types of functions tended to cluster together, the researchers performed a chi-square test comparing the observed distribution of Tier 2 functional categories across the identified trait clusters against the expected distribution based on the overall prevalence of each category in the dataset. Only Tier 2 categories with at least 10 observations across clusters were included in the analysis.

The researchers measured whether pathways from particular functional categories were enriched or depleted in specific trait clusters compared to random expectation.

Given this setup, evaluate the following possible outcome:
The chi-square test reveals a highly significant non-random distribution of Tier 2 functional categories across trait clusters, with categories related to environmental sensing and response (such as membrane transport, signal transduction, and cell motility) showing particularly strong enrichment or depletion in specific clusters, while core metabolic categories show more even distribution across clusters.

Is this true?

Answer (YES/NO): NO